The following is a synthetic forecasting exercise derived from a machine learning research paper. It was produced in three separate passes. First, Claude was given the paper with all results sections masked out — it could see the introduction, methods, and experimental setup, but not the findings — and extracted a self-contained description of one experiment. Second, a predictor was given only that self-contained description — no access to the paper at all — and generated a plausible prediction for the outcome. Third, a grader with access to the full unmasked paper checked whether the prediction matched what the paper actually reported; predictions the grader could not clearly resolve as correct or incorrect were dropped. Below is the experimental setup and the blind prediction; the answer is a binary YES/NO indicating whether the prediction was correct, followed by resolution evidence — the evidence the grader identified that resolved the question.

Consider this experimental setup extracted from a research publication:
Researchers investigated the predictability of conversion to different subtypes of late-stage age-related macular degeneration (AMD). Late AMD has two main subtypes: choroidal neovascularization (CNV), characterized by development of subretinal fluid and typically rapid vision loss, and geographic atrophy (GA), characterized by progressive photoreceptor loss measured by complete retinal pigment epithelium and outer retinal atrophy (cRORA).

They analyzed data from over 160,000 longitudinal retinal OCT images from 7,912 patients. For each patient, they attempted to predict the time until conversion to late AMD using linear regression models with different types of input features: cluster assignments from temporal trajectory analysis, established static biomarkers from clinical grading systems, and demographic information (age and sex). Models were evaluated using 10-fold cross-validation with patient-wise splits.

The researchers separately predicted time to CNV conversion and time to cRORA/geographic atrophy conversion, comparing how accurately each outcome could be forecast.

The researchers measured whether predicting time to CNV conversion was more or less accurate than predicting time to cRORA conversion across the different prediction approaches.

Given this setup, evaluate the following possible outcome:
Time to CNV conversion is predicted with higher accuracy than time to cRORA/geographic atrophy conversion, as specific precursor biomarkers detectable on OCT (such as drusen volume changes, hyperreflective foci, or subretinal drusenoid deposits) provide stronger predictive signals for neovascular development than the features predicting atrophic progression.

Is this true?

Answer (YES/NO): NO